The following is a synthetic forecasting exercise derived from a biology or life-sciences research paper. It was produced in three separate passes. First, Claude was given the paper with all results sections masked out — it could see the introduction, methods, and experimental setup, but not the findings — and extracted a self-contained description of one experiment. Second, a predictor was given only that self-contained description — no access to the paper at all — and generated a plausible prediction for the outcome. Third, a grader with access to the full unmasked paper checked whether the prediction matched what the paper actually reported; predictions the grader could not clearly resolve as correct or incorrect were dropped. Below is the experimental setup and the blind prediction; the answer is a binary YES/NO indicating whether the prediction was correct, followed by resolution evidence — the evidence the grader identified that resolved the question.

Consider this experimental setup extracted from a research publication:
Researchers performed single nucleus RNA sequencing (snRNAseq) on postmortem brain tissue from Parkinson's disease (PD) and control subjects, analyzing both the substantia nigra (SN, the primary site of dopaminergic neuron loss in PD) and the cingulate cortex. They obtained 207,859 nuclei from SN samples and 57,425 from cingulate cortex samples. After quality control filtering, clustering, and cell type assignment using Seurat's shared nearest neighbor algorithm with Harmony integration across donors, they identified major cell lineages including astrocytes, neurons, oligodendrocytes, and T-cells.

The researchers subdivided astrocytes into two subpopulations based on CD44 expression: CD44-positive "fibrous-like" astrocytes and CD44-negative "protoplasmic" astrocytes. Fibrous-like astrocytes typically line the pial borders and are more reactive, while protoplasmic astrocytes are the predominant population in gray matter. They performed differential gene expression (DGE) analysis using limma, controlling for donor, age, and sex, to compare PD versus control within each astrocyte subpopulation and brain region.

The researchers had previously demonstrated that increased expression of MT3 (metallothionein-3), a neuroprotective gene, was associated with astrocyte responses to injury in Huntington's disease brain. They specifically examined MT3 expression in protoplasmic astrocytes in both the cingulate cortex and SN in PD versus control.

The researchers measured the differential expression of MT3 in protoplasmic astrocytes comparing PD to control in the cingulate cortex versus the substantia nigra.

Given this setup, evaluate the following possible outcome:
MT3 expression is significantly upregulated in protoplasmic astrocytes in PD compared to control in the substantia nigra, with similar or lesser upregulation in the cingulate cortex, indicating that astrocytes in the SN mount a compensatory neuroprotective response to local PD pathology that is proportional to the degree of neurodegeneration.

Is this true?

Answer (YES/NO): NO